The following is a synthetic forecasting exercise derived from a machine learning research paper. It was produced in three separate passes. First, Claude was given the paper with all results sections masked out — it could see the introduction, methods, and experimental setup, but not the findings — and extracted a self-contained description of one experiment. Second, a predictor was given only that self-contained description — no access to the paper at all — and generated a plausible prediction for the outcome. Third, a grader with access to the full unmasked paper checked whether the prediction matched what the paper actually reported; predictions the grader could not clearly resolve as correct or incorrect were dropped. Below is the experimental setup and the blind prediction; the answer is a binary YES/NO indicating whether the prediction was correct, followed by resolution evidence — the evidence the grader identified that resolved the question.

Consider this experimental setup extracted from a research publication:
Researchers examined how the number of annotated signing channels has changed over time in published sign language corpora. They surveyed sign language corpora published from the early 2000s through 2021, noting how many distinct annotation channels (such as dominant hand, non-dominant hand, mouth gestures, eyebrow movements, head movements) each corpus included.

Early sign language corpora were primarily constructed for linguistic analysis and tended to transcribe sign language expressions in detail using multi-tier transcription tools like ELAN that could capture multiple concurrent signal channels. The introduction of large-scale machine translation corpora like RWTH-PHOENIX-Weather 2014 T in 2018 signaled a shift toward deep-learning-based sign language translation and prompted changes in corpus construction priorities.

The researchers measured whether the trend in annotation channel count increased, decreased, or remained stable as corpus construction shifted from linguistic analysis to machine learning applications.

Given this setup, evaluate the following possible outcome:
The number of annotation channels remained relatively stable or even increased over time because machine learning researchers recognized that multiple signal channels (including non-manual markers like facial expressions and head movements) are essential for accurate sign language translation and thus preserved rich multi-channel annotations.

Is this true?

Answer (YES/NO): NO